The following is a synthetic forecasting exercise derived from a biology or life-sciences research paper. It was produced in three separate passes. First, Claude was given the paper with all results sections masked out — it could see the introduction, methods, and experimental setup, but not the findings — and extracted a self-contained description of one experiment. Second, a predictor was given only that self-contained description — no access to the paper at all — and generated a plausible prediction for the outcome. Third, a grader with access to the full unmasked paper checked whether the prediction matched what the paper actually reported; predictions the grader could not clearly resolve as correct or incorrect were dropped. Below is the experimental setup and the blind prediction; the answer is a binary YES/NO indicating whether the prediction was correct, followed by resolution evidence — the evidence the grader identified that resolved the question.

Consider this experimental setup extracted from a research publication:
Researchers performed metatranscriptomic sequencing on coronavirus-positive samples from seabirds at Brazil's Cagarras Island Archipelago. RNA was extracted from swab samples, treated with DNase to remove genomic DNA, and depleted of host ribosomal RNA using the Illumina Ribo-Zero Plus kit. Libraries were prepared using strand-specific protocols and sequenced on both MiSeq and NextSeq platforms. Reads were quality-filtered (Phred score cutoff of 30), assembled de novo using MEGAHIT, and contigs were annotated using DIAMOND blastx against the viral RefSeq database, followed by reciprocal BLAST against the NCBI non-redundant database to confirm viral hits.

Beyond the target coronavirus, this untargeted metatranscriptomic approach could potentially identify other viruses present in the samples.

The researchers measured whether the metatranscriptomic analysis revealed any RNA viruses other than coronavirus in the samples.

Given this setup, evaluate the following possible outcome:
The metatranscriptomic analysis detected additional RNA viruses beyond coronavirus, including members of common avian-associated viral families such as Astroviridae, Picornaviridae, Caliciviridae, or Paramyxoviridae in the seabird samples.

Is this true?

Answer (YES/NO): YES